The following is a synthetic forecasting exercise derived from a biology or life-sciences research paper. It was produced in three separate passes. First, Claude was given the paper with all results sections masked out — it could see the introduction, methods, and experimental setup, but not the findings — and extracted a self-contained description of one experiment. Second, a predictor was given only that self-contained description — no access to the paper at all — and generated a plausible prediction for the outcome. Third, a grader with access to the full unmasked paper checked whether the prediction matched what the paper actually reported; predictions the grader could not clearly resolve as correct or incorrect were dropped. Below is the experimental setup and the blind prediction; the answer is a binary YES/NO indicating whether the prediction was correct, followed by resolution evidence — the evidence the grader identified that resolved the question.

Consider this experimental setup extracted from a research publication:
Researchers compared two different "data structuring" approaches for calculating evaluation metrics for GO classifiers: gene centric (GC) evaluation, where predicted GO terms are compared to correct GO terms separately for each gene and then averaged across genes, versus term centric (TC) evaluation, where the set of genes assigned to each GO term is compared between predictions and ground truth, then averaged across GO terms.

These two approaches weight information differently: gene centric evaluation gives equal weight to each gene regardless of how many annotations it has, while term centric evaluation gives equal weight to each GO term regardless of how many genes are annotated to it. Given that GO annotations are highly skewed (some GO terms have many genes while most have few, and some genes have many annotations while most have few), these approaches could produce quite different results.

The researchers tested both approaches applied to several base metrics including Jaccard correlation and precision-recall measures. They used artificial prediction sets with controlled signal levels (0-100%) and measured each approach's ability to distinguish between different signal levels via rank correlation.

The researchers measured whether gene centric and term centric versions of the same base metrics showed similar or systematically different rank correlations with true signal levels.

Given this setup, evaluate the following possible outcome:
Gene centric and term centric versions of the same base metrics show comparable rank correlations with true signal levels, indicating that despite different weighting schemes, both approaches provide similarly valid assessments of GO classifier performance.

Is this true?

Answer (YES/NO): NO